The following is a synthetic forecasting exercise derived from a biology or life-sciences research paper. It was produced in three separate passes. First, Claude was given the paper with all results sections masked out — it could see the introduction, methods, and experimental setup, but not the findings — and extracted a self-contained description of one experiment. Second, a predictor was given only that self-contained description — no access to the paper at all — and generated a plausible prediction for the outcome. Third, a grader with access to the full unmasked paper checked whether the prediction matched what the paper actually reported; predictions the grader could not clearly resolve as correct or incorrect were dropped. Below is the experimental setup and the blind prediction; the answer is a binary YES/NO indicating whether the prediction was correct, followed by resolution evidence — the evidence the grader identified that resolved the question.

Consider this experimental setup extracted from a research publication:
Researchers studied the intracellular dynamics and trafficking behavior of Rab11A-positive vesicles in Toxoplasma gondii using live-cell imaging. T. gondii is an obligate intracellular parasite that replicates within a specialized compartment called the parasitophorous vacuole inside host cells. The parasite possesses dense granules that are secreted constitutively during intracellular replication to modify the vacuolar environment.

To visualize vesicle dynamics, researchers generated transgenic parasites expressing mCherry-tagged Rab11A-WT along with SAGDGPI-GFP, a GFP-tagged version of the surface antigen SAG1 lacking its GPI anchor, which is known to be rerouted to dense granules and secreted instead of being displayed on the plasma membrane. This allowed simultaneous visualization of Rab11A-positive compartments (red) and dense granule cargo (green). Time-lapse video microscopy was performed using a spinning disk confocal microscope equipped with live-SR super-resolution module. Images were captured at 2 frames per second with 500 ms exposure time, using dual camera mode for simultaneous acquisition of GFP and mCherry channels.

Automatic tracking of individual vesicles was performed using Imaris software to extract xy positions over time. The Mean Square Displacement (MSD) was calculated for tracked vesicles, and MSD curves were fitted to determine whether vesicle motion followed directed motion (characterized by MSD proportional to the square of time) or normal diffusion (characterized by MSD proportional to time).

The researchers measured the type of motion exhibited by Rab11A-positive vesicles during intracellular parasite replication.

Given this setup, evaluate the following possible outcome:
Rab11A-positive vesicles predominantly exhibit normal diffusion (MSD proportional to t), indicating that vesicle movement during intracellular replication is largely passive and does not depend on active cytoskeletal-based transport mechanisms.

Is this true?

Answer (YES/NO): NO